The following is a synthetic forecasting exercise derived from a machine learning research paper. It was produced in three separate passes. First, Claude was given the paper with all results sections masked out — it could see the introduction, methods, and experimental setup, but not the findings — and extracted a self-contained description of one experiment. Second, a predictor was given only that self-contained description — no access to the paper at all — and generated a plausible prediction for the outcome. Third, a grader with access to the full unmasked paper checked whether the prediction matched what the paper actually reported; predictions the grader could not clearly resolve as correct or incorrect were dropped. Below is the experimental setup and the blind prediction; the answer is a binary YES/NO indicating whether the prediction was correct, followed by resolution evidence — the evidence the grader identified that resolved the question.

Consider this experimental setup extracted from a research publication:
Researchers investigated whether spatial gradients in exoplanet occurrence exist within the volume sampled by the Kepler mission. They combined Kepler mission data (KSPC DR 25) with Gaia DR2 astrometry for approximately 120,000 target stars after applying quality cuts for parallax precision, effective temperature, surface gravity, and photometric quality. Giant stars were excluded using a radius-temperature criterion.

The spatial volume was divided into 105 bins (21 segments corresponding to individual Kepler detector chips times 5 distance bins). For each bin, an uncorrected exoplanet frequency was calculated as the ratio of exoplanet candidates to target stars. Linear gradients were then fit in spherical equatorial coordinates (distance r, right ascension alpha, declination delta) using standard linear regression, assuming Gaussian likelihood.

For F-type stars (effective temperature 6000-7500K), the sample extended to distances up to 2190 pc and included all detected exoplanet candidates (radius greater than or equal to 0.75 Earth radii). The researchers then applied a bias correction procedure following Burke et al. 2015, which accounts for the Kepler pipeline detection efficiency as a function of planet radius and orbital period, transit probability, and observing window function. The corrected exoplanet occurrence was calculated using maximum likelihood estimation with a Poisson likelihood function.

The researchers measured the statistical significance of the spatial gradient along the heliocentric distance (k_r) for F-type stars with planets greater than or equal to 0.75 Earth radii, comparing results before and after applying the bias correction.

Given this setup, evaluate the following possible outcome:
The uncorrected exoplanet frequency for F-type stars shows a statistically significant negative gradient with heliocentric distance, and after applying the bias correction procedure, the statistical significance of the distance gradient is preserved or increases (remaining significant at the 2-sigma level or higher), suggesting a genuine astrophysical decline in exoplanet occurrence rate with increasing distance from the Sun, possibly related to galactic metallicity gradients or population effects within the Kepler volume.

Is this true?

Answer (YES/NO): NO